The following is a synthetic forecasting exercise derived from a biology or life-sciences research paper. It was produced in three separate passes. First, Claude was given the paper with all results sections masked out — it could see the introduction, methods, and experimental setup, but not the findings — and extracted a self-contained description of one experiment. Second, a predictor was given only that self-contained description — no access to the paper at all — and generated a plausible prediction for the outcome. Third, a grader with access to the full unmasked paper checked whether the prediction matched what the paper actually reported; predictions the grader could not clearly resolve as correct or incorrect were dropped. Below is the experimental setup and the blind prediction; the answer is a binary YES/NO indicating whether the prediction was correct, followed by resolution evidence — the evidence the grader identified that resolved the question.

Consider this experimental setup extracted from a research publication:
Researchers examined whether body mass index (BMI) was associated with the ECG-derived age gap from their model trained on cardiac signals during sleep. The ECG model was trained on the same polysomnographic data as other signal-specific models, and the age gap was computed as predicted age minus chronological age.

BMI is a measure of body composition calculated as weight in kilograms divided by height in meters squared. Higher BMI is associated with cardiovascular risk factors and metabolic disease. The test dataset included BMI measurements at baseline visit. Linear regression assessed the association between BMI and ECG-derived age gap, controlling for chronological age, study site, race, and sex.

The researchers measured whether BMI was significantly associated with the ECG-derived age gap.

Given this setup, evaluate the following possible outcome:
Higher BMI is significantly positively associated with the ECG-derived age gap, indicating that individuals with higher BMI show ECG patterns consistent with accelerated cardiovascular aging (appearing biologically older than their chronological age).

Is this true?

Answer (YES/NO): YES